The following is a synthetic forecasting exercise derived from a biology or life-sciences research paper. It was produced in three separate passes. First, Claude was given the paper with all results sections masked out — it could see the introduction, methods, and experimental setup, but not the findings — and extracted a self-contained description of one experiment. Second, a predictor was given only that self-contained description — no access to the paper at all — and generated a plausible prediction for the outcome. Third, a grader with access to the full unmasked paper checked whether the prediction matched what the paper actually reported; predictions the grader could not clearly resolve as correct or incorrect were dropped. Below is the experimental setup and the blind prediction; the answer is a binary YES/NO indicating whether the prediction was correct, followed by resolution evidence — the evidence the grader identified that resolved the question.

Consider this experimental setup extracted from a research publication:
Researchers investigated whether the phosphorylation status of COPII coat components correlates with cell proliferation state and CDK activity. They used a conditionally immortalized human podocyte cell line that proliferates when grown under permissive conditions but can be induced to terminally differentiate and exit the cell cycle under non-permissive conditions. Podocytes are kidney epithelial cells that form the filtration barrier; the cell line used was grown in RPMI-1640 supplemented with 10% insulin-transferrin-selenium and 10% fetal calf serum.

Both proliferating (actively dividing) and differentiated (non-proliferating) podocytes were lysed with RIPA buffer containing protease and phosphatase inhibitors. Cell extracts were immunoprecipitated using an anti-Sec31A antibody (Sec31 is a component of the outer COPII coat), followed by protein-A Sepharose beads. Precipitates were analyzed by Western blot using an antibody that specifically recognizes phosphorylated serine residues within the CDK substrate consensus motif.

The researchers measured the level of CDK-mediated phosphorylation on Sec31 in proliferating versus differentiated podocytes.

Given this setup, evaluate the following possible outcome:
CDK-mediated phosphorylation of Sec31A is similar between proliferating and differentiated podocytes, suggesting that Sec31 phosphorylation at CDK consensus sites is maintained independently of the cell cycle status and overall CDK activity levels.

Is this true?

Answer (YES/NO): NO